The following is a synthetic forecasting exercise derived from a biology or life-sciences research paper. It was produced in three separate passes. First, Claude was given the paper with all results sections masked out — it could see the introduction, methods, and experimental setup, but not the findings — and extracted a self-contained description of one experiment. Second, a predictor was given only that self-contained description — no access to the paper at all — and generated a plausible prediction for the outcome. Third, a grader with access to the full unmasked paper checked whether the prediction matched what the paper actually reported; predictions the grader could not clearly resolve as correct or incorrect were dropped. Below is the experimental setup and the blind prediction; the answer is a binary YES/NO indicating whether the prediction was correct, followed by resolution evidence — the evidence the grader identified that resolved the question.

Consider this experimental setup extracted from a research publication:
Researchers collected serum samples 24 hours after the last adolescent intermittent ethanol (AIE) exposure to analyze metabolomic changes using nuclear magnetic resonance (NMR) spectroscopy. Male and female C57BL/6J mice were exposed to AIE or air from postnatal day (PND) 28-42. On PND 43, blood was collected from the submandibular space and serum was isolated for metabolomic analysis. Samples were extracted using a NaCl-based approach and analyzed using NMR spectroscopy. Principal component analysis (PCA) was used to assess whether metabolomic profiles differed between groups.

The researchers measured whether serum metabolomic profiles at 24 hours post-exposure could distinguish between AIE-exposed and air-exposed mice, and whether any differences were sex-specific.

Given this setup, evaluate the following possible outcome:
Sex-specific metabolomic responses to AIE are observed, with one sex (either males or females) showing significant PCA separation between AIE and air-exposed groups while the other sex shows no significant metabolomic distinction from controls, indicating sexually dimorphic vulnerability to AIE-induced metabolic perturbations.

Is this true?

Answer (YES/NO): YES